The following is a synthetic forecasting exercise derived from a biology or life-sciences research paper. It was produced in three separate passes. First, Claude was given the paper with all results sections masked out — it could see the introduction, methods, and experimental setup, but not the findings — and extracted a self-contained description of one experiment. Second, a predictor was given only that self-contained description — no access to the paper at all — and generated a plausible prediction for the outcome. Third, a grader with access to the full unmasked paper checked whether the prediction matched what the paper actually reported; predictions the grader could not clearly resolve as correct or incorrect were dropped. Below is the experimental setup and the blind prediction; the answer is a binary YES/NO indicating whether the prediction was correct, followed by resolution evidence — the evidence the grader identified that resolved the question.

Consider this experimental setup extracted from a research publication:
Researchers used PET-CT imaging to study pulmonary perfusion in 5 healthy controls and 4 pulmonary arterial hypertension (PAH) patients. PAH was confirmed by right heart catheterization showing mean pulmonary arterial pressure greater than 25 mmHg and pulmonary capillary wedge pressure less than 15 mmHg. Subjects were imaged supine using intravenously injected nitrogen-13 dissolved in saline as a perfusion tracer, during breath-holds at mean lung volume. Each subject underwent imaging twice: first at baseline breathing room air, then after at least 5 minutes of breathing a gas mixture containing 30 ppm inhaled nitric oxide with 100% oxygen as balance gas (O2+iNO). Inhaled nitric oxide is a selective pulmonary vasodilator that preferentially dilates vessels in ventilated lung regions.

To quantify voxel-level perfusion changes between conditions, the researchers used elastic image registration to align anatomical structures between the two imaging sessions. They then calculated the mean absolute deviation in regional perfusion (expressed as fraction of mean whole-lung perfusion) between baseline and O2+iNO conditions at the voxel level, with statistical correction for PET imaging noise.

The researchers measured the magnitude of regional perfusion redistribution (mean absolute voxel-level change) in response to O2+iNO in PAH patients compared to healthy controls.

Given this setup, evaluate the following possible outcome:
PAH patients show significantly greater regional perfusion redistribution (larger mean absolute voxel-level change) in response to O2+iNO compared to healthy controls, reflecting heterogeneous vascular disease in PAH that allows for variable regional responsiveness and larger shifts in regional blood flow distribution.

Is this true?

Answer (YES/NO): NO